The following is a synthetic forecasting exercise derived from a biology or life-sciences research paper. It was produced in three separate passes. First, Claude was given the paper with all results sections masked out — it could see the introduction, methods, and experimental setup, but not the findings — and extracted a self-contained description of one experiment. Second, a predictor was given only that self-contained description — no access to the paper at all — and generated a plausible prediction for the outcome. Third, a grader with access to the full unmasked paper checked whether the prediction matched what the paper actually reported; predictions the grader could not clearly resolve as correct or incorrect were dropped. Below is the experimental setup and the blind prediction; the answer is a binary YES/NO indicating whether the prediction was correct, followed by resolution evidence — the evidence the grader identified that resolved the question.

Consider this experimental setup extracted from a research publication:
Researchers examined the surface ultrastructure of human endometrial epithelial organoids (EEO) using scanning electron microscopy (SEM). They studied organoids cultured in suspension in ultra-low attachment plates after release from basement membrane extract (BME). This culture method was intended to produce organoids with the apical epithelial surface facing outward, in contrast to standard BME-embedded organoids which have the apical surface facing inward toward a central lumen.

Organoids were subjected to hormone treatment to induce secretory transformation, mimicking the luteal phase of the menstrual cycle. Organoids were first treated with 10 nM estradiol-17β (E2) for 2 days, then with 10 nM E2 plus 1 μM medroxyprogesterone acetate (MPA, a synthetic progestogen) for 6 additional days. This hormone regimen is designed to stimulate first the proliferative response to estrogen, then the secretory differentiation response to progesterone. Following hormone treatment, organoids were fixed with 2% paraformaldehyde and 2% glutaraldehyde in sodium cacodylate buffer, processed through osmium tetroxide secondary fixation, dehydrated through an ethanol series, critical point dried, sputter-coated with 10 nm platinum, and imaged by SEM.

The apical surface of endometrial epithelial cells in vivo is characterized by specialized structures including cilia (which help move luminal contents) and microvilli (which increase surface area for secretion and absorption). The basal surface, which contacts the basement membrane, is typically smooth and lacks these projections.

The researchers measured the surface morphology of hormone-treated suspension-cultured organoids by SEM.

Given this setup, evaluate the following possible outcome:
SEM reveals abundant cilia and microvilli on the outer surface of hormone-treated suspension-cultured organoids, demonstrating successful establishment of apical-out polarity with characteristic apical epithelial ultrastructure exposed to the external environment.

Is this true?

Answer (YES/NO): NO